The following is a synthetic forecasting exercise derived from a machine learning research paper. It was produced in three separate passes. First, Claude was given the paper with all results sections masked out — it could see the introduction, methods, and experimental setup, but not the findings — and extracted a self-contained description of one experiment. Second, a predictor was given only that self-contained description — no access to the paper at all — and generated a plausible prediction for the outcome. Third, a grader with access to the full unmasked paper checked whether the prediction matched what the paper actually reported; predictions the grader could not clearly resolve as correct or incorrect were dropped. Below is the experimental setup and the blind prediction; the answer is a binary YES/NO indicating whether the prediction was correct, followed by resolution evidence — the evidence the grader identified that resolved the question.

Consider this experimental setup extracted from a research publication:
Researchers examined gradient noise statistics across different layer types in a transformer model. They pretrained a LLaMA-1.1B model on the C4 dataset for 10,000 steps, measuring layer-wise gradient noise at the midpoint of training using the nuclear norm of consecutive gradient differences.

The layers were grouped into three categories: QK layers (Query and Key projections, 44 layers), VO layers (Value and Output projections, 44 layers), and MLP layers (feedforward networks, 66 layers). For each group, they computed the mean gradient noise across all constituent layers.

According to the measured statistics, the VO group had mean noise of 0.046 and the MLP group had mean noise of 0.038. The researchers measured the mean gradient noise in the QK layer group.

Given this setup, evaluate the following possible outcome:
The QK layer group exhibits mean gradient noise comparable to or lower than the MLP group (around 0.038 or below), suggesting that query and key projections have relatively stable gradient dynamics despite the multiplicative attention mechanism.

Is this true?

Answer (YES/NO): YES